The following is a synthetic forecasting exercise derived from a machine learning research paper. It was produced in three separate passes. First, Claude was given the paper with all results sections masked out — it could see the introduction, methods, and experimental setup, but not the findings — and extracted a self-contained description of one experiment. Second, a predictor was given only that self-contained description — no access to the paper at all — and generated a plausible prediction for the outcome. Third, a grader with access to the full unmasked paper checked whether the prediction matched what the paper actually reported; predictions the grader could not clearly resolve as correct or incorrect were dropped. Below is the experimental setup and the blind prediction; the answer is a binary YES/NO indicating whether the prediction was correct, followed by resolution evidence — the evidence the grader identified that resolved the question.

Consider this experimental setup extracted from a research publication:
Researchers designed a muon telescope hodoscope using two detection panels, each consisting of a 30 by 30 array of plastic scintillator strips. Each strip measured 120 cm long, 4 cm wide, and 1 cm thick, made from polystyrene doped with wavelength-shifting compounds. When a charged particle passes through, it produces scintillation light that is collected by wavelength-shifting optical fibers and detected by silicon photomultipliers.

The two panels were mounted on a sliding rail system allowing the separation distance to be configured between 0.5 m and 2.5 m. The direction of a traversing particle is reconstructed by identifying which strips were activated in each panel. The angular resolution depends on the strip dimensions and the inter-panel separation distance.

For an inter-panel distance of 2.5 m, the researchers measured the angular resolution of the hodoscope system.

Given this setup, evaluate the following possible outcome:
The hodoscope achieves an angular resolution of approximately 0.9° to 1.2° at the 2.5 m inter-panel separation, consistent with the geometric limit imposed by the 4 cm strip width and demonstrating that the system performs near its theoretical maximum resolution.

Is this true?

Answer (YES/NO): NO